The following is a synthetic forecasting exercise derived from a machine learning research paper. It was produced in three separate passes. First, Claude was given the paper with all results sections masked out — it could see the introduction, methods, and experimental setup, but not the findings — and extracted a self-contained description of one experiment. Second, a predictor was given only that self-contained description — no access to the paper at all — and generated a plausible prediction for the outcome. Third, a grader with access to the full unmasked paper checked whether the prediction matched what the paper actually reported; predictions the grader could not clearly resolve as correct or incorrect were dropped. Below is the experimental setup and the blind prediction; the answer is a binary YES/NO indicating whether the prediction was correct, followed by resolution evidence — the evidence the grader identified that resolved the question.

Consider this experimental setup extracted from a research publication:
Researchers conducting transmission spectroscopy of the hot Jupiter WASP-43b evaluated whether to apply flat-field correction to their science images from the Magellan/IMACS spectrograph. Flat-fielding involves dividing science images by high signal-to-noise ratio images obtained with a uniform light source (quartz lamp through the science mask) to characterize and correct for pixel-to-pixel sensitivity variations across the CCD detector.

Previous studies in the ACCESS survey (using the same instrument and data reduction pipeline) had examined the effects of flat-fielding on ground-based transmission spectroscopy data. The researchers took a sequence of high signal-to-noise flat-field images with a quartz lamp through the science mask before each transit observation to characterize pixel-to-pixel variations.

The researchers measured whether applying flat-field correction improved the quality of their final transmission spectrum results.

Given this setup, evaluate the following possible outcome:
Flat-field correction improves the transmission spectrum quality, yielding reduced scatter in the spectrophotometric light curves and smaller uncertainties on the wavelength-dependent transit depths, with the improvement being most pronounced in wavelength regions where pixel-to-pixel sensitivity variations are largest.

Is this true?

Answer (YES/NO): NO